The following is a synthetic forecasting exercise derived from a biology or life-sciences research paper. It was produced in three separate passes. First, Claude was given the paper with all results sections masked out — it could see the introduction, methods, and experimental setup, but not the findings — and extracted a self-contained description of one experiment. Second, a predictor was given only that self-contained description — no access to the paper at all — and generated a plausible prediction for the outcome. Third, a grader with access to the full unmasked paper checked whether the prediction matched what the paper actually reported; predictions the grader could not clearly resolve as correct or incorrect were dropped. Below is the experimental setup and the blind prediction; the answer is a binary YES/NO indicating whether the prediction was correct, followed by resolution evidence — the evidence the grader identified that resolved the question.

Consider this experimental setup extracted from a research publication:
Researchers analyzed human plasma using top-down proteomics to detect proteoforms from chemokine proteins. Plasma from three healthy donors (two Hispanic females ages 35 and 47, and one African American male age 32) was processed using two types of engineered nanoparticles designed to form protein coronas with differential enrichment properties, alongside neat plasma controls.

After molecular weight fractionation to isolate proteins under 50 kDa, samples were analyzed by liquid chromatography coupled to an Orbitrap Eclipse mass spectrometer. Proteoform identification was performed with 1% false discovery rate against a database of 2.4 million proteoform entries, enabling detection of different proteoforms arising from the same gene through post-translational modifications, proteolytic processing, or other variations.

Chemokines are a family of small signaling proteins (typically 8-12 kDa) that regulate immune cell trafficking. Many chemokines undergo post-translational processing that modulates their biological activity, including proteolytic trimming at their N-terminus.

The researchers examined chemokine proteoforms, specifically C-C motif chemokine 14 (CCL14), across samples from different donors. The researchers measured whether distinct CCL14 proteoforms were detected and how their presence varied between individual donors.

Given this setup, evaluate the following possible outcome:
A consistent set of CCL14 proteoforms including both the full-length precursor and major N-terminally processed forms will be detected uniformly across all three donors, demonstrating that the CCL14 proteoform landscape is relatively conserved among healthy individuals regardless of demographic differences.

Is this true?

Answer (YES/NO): NO